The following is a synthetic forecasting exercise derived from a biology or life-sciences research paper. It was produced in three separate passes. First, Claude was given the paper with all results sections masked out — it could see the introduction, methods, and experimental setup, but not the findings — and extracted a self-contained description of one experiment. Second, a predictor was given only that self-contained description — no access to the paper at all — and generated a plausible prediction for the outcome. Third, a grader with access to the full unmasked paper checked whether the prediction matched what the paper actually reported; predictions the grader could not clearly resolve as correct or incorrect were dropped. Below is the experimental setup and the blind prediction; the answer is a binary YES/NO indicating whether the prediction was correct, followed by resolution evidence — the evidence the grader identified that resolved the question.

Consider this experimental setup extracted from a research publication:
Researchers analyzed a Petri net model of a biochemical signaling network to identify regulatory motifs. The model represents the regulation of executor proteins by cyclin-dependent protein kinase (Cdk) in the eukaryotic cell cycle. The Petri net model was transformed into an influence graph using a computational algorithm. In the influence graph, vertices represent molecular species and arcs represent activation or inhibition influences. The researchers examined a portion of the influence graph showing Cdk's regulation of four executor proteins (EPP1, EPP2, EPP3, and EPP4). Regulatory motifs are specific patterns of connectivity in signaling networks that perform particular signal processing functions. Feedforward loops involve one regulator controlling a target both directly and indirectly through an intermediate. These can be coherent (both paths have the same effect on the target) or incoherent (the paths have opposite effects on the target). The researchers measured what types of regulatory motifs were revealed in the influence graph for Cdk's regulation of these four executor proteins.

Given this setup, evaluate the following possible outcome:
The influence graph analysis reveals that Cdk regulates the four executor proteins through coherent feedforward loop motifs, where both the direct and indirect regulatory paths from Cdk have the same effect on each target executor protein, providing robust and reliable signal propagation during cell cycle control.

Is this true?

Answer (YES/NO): NO